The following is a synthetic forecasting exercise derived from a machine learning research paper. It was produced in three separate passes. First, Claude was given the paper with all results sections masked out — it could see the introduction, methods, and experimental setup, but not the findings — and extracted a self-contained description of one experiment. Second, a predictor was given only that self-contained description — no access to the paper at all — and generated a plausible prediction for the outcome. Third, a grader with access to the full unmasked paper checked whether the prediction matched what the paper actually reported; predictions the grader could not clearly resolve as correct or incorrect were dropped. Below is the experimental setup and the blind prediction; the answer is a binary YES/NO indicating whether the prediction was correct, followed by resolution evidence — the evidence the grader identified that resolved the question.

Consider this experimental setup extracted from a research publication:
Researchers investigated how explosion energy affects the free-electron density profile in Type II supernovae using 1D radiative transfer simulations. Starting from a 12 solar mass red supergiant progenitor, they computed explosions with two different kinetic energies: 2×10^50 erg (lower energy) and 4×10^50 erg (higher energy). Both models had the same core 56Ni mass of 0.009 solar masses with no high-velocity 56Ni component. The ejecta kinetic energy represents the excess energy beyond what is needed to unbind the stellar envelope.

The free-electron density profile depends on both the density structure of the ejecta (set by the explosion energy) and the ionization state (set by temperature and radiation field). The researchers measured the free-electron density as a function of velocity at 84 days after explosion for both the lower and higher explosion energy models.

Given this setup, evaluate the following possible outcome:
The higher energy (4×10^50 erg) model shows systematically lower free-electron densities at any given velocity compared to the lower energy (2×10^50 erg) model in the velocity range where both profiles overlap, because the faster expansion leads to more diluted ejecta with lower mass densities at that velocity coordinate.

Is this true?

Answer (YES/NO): NO